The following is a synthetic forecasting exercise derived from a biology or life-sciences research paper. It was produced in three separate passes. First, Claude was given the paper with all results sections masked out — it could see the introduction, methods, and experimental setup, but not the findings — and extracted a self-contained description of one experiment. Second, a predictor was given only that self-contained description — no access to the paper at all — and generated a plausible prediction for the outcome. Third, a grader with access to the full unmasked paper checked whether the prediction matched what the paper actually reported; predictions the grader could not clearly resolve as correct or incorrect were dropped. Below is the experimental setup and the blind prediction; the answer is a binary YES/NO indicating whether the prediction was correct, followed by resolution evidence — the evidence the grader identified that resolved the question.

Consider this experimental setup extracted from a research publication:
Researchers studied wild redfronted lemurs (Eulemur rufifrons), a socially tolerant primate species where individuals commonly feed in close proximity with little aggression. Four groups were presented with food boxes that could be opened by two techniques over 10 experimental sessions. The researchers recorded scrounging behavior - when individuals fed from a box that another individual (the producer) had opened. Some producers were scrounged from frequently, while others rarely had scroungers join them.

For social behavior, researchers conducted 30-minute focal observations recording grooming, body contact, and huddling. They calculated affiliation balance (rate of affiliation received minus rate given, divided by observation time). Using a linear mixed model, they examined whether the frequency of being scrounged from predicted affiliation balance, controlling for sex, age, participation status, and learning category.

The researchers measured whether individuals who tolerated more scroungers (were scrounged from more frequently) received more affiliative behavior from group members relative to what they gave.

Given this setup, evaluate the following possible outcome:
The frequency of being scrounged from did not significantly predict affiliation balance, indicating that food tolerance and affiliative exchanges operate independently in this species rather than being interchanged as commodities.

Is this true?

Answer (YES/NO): NO